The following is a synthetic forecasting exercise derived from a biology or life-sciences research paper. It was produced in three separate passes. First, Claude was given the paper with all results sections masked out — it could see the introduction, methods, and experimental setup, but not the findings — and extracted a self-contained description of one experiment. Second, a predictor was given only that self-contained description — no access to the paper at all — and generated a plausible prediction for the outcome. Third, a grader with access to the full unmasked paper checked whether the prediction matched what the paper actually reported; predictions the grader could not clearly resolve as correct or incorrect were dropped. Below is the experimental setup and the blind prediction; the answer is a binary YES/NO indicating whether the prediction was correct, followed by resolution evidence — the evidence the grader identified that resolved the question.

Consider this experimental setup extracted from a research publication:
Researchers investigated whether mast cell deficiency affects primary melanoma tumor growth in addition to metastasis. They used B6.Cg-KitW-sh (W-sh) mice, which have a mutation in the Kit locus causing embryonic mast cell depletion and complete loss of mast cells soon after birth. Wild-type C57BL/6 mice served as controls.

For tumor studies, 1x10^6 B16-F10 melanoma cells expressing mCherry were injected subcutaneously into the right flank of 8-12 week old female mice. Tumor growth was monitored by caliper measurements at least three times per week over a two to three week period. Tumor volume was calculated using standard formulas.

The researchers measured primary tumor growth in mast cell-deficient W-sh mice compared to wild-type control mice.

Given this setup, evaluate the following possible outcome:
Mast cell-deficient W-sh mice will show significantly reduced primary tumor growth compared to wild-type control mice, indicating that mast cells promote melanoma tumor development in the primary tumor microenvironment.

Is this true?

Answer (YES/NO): NO